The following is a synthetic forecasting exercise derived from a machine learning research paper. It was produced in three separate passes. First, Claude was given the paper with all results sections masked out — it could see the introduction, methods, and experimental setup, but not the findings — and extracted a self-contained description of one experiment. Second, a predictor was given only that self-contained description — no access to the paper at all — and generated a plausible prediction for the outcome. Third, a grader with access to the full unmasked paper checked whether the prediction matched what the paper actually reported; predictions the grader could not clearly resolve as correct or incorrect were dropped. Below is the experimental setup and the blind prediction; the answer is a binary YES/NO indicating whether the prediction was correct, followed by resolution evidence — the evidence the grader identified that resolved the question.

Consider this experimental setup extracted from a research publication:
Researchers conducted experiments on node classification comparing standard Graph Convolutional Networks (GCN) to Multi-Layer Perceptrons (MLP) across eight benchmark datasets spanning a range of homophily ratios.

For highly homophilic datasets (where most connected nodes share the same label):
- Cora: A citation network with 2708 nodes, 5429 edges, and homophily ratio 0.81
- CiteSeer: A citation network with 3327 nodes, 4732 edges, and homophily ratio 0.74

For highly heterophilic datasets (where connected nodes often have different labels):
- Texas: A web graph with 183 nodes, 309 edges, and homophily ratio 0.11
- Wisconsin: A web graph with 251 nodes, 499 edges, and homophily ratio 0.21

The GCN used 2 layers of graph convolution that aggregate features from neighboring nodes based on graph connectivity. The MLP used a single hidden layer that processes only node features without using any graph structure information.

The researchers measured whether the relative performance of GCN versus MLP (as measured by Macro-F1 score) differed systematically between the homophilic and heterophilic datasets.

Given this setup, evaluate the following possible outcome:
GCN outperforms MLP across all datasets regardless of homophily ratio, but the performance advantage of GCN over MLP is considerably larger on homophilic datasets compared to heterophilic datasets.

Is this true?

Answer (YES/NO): NO